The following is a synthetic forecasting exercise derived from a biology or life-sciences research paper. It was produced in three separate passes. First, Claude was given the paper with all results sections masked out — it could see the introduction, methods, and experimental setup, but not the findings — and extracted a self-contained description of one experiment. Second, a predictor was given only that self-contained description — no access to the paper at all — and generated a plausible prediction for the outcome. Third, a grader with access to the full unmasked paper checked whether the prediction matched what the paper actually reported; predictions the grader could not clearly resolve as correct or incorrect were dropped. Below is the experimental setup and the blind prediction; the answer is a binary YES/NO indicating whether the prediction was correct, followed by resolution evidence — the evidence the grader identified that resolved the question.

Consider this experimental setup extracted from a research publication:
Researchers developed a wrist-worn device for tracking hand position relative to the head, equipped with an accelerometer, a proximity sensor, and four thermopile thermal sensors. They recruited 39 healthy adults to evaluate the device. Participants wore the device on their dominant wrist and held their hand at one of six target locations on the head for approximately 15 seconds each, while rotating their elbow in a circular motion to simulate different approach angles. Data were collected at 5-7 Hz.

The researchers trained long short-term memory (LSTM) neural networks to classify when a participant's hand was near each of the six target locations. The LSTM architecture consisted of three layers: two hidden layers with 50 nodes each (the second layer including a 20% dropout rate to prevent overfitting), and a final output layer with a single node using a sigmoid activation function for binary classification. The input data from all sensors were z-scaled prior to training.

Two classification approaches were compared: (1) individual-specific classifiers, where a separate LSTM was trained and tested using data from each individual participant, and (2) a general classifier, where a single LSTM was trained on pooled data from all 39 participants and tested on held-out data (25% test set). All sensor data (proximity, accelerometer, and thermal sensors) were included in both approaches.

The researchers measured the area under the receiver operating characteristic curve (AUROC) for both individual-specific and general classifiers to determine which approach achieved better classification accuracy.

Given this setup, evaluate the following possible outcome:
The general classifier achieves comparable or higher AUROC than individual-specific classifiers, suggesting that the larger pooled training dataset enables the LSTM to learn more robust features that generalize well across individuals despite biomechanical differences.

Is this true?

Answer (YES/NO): NO